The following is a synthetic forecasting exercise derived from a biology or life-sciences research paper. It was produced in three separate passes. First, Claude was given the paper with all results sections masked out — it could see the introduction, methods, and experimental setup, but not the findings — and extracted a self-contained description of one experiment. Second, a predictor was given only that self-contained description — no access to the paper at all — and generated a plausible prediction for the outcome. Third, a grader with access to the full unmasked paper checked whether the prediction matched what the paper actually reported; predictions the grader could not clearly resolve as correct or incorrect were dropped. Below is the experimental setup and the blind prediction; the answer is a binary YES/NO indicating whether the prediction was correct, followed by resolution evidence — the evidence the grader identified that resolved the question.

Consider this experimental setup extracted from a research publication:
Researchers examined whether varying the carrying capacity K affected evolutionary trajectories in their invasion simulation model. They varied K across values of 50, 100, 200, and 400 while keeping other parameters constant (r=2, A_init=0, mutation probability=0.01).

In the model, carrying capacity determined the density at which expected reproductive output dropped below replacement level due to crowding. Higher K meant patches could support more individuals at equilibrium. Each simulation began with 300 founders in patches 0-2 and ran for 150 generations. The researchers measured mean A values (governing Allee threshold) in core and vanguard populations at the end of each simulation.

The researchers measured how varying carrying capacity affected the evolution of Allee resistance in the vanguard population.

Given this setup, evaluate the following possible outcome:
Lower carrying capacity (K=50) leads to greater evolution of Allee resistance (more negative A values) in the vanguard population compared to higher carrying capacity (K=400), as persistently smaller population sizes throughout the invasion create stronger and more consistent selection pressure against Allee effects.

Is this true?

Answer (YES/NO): NO